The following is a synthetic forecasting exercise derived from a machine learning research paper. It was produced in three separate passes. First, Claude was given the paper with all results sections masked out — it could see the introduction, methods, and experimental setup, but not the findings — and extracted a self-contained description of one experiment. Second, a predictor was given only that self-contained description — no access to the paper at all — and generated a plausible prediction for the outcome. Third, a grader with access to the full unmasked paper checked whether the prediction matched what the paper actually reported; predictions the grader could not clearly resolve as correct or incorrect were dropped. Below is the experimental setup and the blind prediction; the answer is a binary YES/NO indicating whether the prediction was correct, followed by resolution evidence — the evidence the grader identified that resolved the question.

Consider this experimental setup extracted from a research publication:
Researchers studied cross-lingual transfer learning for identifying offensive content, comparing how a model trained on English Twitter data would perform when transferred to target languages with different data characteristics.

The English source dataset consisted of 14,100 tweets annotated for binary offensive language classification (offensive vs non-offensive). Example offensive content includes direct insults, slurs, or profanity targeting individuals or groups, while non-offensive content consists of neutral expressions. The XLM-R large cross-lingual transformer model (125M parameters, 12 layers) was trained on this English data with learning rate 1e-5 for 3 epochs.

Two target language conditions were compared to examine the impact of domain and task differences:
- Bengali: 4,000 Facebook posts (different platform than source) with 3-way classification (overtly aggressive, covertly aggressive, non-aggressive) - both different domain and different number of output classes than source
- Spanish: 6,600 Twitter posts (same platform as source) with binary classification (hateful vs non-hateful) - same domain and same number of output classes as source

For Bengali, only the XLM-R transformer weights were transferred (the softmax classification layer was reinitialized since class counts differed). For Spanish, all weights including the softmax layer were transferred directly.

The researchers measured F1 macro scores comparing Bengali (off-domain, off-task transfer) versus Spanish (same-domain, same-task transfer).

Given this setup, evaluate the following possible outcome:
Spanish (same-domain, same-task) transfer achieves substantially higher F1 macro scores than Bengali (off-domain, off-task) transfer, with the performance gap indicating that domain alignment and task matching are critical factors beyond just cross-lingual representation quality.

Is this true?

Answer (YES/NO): NO